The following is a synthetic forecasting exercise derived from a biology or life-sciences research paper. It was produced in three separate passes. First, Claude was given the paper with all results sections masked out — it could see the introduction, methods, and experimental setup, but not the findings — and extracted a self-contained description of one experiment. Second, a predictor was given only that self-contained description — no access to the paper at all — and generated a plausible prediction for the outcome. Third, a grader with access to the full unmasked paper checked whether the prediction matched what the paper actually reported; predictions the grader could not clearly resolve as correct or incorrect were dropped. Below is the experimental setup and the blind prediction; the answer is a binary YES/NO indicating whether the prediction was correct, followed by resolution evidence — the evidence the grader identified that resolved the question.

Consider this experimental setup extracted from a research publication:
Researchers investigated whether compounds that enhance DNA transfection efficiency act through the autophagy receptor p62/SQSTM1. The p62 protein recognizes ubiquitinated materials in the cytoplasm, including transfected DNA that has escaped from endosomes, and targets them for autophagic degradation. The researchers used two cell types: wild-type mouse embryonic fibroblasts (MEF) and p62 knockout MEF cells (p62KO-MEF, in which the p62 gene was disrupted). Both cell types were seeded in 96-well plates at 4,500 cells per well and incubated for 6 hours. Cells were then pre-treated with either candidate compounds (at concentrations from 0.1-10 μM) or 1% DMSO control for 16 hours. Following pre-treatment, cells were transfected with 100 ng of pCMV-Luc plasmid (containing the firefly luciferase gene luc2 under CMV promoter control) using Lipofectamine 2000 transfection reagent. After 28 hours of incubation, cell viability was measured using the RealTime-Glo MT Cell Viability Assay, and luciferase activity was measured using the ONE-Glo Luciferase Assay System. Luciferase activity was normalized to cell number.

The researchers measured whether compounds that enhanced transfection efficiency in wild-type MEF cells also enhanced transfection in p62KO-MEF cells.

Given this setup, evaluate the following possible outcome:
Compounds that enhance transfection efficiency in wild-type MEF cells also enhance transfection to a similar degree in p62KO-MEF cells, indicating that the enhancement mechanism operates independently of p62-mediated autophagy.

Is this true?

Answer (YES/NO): NO